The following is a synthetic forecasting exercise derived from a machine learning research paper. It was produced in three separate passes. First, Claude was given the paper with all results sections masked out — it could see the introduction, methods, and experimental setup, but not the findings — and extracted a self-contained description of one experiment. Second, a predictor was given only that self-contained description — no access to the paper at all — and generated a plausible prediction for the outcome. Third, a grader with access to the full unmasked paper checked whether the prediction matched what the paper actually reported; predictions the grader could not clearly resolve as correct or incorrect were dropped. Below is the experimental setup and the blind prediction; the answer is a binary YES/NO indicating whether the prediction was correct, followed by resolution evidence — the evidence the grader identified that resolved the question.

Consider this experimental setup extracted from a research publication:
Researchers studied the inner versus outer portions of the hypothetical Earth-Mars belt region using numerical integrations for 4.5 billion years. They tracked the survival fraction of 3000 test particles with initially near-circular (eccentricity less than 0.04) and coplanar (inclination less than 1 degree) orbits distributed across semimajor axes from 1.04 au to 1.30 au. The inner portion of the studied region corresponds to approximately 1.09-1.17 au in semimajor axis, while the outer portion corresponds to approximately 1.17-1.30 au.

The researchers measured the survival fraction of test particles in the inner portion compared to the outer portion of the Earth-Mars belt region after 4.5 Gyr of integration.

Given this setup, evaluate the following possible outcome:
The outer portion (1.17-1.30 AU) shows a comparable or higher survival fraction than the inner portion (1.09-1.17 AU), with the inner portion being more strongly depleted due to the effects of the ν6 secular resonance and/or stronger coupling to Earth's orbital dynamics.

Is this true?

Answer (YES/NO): NO